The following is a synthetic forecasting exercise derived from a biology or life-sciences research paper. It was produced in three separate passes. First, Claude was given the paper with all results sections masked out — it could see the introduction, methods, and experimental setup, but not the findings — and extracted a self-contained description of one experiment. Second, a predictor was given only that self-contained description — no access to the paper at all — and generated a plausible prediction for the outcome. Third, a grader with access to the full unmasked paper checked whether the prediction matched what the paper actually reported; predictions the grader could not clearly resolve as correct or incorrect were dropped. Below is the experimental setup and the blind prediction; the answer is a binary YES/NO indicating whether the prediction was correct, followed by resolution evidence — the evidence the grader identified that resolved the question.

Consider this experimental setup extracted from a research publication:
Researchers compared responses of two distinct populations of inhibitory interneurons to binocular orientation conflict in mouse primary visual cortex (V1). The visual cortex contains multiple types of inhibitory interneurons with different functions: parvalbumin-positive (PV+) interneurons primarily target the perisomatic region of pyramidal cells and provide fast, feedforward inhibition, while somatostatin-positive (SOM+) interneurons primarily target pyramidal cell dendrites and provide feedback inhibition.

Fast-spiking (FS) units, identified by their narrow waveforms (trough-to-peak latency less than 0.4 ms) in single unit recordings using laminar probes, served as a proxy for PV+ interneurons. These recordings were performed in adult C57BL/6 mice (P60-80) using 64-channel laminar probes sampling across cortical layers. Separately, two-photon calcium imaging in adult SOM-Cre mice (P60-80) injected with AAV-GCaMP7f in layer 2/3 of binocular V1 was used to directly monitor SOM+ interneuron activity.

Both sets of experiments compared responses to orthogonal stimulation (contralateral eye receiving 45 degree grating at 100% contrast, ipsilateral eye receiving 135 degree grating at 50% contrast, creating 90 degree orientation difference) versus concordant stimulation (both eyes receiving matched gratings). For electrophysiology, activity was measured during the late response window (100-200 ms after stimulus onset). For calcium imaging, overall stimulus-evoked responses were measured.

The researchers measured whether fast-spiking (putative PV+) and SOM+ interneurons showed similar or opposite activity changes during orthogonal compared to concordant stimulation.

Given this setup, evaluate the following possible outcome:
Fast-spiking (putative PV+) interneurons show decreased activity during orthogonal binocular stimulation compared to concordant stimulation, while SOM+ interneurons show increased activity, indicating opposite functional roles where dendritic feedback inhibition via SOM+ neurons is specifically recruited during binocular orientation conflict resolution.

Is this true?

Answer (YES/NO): NO